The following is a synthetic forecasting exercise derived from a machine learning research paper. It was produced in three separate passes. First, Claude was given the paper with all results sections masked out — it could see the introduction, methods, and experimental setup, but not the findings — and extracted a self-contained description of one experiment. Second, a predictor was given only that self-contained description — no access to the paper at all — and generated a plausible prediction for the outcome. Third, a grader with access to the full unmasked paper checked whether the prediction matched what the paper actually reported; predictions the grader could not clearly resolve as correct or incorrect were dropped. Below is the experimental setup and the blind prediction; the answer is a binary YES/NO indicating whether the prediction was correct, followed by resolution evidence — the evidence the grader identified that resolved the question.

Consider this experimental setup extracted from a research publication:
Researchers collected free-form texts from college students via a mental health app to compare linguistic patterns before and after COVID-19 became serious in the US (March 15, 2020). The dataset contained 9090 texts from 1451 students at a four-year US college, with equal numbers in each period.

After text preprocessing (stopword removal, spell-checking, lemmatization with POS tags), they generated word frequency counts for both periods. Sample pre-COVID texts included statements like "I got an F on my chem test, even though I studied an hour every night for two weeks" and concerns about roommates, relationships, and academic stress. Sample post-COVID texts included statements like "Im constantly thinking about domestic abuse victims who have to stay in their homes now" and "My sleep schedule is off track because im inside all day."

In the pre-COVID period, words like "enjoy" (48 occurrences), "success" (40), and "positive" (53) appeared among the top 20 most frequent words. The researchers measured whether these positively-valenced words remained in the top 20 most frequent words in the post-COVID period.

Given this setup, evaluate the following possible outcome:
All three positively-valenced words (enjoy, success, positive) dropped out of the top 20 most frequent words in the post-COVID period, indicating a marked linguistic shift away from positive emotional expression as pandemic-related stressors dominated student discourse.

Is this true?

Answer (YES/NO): YES